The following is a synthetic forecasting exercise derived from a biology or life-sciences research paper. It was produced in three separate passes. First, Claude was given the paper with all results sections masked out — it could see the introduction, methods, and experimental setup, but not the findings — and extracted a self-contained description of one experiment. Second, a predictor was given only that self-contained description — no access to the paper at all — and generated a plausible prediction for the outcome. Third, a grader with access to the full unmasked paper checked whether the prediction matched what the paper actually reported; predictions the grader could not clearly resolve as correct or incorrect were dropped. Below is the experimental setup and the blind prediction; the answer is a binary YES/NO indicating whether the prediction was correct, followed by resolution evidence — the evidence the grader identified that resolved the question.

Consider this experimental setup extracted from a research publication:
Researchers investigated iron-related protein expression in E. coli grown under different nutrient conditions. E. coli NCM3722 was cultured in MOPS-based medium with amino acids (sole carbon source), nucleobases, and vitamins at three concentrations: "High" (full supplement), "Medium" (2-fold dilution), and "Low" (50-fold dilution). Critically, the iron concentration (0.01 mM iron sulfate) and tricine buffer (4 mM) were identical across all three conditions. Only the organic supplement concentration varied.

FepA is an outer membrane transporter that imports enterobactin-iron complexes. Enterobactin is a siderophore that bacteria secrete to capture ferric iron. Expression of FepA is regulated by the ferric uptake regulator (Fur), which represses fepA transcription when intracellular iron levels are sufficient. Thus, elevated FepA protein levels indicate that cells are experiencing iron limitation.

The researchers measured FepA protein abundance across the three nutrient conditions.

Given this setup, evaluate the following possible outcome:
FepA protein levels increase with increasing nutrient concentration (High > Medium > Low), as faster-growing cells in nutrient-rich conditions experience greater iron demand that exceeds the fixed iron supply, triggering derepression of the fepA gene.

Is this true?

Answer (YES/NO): NO